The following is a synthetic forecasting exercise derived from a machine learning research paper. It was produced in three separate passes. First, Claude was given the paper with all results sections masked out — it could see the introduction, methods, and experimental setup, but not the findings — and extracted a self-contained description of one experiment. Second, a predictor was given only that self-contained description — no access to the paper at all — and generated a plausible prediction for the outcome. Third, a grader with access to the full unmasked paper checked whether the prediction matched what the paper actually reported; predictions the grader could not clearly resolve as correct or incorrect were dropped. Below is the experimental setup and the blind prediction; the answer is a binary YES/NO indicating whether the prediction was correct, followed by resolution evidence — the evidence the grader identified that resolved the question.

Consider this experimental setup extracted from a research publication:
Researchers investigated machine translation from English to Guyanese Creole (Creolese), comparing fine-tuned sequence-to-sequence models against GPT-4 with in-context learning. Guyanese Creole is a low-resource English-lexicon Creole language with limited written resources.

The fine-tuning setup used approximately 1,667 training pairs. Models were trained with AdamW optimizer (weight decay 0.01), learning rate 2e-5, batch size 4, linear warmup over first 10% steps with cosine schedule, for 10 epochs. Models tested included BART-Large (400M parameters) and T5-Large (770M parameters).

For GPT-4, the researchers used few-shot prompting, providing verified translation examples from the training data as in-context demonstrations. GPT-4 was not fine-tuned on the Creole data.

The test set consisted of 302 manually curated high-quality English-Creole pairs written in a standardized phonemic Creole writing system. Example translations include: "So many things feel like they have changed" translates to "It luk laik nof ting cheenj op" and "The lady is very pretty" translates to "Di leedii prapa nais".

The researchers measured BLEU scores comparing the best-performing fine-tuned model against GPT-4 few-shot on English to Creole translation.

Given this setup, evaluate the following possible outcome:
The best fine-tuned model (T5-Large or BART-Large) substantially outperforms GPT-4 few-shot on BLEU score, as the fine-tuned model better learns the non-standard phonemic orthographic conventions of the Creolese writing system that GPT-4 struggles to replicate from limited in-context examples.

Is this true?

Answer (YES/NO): YES